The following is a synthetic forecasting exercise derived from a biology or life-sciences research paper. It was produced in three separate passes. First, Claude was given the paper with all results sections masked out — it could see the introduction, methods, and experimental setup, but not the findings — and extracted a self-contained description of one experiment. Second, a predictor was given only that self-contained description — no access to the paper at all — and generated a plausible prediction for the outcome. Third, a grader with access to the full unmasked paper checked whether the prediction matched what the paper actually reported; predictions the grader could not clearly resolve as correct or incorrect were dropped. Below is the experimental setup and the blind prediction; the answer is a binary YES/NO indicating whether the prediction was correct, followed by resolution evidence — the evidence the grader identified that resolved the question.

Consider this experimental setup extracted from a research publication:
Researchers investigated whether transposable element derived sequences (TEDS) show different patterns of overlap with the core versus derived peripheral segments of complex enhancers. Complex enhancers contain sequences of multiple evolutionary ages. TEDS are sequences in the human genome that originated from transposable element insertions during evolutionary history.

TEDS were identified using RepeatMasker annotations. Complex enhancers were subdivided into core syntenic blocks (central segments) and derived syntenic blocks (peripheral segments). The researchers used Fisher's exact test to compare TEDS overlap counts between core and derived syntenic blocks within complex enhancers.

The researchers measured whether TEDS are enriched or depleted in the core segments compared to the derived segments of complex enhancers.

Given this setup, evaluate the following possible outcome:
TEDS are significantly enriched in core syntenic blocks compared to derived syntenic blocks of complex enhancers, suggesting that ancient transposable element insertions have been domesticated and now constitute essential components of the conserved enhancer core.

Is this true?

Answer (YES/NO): NO